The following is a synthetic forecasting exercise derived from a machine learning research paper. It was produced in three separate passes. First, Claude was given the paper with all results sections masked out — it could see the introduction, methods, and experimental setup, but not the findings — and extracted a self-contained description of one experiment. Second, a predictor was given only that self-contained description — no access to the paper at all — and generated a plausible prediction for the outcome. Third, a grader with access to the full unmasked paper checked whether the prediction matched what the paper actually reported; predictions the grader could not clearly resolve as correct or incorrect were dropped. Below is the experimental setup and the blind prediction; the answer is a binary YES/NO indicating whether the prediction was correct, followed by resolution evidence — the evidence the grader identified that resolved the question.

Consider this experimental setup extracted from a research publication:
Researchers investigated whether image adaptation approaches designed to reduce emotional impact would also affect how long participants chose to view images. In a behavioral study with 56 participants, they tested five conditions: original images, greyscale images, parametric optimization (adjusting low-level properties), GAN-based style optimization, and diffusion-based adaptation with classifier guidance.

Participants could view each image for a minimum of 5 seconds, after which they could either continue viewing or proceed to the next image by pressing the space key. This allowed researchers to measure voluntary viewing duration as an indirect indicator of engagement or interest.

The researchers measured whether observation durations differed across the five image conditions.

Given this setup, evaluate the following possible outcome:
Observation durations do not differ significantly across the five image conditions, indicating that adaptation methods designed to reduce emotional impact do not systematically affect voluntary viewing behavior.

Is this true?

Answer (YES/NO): YES